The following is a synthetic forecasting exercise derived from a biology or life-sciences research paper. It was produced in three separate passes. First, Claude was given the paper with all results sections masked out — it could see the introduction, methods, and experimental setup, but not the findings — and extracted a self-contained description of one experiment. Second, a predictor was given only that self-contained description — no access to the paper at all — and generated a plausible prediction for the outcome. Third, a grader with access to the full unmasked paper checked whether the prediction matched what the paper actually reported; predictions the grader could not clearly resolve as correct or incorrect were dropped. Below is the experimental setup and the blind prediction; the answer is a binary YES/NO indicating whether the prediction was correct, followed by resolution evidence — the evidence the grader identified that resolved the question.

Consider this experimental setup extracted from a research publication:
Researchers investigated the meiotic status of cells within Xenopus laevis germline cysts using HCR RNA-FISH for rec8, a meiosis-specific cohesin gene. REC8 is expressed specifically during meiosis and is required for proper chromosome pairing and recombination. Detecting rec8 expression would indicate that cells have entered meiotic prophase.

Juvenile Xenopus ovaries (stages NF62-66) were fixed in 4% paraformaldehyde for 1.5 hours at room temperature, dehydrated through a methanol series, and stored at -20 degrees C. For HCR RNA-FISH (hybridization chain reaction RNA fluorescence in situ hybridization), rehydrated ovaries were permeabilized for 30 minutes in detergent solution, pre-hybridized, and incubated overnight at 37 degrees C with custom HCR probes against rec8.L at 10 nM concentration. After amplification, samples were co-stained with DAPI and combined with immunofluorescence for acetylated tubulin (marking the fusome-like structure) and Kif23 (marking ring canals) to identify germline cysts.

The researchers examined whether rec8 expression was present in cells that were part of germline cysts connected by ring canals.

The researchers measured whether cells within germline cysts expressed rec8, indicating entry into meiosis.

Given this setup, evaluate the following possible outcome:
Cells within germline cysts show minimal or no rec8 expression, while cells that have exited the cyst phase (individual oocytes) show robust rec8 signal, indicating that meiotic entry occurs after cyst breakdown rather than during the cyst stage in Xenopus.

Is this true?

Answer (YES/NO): NO